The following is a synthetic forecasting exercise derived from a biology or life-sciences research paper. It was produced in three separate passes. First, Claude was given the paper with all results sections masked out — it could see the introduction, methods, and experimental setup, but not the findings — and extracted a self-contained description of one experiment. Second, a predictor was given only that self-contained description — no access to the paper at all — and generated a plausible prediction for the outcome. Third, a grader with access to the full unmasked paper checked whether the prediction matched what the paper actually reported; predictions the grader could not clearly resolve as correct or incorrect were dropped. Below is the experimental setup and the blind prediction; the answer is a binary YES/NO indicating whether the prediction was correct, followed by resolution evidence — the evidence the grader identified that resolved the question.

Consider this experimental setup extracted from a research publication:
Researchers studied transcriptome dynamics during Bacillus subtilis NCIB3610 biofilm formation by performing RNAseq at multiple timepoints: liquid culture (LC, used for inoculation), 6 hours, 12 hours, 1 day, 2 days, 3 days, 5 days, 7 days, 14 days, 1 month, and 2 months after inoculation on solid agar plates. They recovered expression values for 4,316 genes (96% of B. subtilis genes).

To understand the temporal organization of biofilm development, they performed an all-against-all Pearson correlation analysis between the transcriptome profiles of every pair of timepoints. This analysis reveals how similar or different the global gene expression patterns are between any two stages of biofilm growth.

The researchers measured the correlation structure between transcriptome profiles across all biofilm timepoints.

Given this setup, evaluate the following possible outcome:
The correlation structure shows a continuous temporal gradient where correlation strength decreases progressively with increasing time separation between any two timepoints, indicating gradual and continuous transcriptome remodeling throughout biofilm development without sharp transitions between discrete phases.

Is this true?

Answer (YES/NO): NO